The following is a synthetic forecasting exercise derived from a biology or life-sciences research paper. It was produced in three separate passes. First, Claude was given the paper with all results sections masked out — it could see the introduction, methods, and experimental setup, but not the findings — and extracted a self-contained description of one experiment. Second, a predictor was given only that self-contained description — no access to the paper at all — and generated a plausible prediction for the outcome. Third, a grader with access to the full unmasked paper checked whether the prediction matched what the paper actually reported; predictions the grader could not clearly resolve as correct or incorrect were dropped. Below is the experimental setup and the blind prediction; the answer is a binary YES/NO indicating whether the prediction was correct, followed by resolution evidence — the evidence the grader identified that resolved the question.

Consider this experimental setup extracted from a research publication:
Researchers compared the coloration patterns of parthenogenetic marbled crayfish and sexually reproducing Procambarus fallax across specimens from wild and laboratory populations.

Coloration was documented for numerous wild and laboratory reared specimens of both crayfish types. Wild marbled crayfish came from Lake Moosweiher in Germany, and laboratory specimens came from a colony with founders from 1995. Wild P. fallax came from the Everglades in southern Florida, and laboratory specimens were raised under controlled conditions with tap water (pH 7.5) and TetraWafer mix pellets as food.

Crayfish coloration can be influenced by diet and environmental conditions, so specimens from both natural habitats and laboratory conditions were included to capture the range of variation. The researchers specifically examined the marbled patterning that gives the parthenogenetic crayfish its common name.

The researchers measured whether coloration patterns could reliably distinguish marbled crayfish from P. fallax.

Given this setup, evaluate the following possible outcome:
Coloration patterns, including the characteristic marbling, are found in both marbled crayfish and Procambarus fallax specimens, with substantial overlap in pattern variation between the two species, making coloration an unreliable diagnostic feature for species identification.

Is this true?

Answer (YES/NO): YES